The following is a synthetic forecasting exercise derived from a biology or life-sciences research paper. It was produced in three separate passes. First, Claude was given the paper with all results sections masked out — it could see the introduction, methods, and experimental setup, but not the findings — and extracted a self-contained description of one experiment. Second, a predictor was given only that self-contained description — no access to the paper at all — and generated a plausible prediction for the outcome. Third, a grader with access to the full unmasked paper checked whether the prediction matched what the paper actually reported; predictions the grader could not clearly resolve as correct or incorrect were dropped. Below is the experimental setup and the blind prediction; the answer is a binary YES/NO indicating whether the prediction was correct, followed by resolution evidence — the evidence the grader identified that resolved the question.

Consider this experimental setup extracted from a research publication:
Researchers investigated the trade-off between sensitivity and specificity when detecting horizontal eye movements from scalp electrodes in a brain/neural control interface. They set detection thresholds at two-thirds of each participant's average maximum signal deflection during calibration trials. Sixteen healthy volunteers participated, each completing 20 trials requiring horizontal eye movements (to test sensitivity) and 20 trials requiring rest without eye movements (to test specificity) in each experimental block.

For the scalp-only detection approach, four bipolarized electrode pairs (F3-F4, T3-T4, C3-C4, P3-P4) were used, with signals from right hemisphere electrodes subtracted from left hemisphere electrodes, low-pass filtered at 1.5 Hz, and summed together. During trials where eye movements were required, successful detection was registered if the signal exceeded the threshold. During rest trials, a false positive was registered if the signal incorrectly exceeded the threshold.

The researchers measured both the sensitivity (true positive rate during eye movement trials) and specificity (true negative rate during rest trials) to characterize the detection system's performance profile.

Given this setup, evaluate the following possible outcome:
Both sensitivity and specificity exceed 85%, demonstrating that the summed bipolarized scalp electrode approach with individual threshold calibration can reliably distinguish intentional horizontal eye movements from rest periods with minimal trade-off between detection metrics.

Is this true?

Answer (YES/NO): NO